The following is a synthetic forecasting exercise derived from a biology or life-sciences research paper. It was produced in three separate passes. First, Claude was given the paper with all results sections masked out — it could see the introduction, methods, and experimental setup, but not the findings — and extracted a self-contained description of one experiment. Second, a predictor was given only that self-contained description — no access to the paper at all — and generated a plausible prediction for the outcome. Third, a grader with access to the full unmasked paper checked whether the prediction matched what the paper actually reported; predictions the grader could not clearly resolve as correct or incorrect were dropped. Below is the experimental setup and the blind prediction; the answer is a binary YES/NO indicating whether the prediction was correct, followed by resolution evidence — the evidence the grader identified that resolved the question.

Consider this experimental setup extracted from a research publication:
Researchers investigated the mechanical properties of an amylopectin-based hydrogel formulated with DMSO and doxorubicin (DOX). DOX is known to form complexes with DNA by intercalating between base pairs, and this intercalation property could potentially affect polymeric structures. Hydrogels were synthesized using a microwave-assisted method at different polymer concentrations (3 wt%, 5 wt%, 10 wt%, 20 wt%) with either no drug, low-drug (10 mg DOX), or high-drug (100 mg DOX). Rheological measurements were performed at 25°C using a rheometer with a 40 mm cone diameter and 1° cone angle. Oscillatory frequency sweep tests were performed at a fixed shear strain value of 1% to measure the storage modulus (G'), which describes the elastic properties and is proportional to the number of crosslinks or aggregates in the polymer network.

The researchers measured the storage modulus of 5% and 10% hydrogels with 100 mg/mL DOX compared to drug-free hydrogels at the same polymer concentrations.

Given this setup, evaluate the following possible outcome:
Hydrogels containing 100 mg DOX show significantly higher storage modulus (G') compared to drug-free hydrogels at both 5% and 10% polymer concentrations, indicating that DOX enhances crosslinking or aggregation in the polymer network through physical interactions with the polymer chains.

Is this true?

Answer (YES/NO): NO